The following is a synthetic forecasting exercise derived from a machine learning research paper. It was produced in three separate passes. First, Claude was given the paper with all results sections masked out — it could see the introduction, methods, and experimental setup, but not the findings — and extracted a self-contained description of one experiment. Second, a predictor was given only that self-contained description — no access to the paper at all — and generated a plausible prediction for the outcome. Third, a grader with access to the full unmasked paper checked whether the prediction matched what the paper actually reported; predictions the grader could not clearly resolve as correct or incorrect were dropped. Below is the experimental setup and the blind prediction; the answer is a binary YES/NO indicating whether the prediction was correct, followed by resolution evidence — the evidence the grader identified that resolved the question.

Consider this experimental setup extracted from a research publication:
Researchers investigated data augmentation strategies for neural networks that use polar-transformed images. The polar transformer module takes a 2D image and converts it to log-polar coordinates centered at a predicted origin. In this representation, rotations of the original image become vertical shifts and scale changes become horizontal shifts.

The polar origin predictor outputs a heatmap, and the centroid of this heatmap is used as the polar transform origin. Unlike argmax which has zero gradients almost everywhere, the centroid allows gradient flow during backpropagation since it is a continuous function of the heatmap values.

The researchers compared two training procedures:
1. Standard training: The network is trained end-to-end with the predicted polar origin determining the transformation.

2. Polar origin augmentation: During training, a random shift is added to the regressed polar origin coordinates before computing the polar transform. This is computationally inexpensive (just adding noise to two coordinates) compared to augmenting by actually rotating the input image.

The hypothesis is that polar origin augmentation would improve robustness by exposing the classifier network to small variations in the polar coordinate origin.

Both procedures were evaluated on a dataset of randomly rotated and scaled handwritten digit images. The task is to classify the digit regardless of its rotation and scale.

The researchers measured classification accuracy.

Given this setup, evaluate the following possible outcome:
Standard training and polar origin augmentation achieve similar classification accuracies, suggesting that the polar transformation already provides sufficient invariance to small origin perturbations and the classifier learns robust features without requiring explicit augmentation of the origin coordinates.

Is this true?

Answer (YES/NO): NO